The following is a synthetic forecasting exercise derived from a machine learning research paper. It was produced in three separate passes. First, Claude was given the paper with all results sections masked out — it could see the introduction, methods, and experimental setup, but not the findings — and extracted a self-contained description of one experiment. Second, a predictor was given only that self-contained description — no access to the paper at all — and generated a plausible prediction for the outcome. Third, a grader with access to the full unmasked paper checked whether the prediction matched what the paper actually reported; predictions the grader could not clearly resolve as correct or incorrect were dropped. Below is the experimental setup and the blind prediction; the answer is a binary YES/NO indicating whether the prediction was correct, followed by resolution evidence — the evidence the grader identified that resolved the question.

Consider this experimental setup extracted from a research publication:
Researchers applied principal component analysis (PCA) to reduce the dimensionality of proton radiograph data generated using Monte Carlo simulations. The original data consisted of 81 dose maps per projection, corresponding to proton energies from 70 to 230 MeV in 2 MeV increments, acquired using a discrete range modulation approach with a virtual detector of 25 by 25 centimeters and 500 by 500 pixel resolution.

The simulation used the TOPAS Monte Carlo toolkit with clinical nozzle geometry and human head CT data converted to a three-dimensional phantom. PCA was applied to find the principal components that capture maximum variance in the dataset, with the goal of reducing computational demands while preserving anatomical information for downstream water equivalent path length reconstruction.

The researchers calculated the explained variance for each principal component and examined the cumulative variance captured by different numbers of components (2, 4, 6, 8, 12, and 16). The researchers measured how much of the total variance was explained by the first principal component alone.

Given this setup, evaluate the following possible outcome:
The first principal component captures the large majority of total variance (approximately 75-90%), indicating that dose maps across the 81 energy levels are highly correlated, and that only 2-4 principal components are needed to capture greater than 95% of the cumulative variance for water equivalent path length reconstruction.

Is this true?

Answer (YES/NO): NO